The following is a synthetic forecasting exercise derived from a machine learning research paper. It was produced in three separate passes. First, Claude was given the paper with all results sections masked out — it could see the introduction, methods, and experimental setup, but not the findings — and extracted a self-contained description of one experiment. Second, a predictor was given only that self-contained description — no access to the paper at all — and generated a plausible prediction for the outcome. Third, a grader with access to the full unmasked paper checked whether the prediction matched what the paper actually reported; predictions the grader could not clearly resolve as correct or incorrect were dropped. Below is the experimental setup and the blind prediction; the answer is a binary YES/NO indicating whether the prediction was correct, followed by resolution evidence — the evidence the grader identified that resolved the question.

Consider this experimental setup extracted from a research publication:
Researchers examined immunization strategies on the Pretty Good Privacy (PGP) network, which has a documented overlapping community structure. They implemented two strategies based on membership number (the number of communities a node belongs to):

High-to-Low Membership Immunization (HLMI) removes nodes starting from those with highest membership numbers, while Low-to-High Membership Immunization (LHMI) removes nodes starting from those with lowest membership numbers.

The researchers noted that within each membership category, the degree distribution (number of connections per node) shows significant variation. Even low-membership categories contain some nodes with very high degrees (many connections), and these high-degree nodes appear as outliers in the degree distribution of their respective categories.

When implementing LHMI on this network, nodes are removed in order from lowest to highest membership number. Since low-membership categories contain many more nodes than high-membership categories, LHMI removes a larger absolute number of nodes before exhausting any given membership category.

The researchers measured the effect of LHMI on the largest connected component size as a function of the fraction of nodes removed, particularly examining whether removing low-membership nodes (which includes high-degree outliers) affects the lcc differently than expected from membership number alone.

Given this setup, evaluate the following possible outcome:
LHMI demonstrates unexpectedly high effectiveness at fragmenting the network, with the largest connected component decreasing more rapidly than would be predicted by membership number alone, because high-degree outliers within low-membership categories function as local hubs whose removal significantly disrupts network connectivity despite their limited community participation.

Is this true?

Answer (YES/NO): YES